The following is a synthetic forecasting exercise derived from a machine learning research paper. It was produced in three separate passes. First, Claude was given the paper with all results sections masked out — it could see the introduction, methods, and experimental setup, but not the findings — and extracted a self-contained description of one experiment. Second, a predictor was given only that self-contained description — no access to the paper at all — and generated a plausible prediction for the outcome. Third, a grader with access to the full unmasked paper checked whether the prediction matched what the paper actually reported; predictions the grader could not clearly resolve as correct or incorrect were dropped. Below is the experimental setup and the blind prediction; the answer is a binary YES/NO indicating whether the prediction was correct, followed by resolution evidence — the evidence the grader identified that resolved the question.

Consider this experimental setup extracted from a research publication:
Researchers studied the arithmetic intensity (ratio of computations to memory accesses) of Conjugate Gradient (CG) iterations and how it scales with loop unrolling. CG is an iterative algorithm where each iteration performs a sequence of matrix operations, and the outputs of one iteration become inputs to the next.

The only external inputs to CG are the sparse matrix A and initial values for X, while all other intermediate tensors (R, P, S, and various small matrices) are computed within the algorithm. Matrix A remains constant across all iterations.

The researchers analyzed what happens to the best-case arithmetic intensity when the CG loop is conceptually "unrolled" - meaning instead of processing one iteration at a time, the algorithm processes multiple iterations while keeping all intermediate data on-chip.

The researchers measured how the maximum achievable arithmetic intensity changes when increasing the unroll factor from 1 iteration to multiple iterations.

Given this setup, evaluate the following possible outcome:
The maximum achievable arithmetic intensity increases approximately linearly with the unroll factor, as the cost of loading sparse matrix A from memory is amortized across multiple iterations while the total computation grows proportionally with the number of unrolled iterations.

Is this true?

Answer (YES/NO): YES